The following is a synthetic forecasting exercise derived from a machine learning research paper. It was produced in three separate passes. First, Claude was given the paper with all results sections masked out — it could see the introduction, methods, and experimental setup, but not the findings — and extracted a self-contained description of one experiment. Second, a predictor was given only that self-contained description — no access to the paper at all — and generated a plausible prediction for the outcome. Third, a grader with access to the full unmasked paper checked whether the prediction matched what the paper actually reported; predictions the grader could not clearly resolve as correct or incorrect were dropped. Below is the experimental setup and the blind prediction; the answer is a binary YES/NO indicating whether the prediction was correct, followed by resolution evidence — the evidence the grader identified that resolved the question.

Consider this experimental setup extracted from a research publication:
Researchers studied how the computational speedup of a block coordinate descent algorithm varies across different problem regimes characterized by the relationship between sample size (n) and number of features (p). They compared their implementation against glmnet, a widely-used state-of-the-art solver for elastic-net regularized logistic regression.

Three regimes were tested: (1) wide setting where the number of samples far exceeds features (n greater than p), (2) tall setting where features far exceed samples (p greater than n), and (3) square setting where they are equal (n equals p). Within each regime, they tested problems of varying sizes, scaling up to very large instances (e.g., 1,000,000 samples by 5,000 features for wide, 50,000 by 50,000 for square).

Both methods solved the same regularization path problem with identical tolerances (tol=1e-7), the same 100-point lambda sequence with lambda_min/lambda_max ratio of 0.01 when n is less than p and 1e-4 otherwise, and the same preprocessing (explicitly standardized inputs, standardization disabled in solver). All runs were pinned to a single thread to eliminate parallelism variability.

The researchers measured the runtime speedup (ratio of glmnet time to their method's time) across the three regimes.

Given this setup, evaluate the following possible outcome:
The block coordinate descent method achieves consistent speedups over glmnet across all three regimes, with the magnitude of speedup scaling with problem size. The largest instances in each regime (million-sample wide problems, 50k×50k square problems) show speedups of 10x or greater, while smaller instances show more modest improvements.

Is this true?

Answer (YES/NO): NO